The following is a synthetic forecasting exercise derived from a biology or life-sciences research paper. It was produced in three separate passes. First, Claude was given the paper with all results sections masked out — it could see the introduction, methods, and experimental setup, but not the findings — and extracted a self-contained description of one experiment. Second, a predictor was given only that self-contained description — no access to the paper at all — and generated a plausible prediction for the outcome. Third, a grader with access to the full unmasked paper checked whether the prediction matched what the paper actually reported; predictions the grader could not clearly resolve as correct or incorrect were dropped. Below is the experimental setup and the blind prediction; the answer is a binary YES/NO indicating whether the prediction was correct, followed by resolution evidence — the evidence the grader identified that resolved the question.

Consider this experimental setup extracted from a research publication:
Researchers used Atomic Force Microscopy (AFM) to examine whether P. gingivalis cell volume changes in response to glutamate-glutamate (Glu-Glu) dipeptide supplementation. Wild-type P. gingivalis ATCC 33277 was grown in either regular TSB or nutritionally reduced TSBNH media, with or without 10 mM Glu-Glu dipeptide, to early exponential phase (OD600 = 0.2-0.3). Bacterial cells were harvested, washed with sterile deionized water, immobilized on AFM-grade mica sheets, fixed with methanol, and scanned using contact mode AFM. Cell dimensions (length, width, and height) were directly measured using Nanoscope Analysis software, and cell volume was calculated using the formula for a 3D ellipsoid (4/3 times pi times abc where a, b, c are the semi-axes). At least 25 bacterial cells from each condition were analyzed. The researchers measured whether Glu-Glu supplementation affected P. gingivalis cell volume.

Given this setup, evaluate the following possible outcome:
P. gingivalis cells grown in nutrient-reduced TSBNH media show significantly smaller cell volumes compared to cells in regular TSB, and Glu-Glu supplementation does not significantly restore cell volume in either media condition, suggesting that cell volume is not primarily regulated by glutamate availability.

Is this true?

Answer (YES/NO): NO